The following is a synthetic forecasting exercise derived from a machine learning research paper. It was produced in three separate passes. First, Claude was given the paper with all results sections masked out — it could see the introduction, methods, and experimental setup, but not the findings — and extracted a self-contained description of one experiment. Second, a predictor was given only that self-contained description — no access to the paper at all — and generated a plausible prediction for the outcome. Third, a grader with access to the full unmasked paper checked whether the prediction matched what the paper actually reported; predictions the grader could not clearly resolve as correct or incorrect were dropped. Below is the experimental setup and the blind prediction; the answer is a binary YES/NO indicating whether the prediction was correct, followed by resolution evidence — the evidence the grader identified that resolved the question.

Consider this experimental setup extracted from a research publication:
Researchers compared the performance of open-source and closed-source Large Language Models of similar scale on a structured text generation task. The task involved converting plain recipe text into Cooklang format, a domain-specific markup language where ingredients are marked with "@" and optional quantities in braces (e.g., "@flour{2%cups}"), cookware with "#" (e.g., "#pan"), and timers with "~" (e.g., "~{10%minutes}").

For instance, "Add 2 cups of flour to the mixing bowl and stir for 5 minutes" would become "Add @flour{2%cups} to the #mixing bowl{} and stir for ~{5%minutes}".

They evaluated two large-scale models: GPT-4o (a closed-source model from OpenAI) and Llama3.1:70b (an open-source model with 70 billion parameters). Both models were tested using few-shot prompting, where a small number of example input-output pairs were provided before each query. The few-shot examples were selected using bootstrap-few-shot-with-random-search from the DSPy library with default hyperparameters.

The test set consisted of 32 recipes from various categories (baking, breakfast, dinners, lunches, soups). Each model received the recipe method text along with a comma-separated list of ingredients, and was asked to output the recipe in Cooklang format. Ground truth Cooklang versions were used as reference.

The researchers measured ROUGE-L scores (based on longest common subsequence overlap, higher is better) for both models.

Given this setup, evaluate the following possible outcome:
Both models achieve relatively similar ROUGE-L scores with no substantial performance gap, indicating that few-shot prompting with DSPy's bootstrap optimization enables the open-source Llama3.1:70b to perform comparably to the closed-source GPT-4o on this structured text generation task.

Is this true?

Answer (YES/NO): NO